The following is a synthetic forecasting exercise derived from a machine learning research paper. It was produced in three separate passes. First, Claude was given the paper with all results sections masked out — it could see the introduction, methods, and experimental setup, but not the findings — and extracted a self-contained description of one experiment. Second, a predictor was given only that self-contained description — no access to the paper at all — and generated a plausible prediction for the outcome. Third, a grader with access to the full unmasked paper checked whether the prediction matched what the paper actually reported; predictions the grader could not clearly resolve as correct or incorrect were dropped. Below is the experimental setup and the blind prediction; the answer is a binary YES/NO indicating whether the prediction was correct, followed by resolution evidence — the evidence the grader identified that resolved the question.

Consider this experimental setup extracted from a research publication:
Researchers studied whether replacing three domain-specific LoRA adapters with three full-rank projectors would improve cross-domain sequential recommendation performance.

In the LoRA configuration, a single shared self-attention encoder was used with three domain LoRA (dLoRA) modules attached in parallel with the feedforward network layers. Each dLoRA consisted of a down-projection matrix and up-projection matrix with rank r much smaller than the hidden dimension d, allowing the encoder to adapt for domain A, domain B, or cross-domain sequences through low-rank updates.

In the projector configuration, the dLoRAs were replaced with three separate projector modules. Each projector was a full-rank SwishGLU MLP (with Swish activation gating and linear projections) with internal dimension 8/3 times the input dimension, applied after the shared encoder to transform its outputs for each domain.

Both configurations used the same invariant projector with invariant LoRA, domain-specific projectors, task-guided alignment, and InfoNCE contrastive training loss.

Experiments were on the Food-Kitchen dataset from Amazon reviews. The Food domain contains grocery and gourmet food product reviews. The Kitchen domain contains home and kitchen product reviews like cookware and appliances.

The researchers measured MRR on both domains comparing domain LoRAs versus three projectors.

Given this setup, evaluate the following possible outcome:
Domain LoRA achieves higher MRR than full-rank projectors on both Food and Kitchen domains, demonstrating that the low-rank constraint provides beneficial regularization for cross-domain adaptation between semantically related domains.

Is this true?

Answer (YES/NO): NO